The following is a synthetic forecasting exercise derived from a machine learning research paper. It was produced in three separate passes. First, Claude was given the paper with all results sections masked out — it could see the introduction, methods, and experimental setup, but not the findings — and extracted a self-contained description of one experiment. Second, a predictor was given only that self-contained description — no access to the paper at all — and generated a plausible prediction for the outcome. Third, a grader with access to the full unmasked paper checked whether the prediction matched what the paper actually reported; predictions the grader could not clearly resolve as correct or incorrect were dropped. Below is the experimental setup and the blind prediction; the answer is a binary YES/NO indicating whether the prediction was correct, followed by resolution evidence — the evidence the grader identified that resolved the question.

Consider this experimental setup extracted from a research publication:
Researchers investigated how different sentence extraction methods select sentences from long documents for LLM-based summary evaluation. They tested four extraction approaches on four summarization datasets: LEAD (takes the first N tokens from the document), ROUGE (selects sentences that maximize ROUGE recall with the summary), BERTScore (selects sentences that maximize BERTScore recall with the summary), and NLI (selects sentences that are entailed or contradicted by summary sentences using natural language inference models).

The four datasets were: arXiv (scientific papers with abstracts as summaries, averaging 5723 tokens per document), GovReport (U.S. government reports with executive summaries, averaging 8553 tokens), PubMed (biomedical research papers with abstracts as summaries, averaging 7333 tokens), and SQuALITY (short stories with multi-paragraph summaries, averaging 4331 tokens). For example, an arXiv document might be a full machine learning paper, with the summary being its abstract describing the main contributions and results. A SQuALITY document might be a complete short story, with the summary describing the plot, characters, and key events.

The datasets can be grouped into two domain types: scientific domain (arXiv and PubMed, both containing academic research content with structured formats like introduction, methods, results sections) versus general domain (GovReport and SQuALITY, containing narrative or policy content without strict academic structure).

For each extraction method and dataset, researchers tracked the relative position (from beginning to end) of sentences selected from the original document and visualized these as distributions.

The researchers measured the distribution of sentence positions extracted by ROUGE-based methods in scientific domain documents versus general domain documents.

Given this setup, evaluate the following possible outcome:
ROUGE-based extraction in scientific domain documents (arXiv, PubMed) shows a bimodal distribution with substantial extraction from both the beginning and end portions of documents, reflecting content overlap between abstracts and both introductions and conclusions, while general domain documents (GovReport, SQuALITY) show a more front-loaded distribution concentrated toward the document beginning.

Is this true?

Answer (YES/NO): NO